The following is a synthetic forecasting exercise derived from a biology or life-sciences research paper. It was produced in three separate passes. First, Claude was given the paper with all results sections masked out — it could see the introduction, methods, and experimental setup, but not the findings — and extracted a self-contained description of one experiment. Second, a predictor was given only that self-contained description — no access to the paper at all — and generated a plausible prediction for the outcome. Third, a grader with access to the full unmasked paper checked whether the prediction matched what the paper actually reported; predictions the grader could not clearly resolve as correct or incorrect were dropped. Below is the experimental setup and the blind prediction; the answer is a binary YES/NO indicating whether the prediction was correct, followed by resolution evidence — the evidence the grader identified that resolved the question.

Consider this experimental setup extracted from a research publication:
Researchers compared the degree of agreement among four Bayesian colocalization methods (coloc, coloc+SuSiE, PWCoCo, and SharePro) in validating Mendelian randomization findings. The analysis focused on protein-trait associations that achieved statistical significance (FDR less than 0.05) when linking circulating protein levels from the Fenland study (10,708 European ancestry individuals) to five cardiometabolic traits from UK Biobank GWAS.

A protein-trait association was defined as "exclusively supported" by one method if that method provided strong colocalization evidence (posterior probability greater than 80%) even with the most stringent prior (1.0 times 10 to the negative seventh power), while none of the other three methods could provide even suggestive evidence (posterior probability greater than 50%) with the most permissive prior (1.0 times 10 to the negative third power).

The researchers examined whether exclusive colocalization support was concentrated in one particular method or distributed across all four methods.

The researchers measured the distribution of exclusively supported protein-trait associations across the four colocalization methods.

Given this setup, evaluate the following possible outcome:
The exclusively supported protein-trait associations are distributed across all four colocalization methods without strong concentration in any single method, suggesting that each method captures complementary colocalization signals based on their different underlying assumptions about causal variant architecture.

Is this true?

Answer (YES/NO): NO